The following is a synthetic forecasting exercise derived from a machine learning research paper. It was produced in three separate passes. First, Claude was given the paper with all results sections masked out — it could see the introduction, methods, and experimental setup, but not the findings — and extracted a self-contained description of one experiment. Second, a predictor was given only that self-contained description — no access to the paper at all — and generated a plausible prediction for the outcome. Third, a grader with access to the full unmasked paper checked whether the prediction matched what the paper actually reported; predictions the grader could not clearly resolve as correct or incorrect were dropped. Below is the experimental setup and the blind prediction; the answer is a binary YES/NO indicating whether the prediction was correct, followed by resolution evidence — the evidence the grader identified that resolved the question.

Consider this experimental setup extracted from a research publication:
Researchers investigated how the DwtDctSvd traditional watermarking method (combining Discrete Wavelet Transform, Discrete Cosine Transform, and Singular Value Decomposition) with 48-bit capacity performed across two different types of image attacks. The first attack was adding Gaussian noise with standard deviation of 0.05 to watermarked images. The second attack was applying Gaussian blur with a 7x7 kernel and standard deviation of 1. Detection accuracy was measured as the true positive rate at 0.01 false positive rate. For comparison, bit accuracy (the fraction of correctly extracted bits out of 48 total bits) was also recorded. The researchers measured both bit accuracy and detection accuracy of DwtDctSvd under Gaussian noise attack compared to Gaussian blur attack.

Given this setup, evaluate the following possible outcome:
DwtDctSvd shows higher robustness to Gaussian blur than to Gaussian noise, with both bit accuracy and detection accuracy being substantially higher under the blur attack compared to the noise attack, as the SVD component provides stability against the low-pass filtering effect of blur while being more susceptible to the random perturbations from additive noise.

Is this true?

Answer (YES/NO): NO